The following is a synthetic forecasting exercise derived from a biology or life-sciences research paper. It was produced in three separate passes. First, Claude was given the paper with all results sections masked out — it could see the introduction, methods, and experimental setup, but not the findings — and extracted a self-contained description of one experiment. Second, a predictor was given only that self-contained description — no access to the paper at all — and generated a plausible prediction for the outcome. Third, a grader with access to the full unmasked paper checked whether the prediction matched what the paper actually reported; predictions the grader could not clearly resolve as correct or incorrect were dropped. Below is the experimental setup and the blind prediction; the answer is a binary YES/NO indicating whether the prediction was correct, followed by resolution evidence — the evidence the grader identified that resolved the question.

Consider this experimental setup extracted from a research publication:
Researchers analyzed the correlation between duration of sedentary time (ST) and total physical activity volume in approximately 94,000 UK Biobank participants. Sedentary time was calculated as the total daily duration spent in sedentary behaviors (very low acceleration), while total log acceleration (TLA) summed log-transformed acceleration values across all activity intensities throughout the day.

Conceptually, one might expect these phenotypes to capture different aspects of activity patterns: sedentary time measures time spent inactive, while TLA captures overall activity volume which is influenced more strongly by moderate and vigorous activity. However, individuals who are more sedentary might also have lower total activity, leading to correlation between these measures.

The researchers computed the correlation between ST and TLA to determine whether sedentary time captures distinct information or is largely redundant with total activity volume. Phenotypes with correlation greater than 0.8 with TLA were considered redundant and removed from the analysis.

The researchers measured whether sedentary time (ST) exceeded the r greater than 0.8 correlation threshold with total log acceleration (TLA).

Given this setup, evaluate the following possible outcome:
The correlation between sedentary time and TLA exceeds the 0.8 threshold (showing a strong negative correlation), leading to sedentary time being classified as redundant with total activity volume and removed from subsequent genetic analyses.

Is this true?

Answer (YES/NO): YES